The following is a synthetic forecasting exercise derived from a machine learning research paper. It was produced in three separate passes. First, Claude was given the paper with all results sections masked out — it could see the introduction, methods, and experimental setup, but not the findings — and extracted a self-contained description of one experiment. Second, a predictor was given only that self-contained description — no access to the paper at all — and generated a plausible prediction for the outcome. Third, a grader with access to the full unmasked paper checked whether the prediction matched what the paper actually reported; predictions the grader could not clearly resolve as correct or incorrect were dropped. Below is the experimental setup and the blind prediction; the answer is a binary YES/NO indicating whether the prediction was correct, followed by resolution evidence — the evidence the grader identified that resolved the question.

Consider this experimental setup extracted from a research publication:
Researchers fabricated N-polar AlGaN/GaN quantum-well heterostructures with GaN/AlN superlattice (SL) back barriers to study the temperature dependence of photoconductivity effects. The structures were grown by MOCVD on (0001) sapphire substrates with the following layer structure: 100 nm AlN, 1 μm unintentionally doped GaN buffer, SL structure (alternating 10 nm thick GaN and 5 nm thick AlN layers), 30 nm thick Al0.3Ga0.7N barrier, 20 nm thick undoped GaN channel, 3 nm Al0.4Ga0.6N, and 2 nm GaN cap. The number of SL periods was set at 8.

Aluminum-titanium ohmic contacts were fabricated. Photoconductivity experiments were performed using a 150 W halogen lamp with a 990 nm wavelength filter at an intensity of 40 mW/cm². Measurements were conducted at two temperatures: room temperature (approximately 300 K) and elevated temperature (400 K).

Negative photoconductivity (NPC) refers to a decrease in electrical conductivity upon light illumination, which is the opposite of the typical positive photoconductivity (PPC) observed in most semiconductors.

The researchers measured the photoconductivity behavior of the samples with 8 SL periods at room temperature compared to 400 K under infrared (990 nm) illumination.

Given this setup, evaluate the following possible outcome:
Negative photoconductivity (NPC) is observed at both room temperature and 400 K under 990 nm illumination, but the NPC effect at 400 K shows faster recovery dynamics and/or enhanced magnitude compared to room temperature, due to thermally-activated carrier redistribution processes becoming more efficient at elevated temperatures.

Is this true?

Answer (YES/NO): NO